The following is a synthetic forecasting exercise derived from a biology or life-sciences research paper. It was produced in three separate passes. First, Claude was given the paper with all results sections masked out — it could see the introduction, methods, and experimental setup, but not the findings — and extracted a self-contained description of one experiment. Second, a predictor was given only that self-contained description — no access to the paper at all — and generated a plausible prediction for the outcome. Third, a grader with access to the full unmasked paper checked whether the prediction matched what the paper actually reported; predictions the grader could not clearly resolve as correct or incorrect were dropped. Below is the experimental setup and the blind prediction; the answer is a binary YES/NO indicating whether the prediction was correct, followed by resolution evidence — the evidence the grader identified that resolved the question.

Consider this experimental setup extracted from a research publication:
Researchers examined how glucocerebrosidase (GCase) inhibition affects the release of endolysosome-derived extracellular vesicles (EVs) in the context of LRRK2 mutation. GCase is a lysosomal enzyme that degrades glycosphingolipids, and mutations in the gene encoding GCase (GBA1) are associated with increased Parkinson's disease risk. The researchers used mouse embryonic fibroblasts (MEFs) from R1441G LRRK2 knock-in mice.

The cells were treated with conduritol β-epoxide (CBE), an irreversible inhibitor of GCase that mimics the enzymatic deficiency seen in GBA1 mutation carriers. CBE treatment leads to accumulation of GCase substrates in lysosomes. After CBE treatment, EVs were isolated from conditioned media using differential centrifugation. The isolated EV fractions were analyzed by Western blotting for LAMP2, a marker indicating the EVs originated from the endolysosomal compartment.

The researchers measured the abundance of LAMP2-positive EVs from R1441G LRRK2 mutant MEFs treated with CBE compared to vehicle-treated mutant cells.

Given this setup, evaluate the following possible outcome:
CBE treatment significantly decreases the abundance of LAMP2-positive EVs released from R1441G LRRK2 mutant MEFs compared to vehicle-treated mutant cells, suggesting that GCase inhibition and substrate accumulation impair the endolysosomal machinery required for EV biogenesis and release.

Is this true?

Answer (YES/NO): NO